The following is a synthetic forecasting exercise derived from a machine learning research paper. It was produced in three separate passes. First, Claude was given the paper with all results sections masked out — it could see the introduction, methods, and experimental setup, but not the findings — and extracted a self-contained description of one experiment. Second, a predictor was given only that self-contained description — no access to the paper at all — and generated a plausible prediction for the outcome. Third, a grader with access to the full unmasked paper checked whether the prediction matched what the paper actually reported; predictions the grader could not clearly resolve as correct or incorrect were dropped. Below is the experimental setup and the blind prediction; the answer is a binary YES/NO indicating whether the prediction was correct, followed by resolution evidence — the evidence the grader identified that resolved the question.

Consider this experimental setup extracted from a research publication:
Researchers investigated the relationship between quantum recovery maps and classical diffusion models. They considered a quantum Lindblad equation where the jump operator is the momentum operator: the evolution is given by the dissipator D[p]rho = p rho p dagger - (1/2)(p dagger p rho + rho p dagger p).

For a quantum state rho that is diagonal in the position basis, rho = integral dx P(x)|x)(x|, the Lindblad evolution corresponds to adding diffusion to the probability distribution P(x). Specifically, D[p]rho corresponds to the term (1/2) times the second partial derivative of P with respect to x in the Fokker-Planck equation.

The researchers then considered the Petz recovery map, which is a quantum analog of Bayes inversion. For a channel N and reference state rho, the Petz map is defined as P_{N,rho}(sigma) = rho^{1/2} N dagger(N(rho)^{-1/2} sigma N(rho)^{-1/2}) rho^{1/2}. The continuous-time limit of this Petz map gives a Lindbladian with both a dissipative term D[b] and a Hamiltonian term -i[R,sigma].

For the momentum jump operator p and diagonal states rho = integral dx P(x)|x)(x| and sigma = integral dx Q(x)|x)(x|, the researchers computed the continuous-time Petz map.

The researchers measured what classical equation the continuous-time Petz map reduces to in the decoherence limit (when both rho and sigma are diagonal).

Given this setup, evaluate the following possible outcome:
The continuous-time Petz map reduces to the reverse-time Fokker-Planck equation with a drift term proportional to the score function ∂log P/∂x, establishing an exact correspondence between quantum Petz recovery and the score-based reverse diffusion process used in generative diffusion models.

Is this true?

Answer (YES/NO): YES